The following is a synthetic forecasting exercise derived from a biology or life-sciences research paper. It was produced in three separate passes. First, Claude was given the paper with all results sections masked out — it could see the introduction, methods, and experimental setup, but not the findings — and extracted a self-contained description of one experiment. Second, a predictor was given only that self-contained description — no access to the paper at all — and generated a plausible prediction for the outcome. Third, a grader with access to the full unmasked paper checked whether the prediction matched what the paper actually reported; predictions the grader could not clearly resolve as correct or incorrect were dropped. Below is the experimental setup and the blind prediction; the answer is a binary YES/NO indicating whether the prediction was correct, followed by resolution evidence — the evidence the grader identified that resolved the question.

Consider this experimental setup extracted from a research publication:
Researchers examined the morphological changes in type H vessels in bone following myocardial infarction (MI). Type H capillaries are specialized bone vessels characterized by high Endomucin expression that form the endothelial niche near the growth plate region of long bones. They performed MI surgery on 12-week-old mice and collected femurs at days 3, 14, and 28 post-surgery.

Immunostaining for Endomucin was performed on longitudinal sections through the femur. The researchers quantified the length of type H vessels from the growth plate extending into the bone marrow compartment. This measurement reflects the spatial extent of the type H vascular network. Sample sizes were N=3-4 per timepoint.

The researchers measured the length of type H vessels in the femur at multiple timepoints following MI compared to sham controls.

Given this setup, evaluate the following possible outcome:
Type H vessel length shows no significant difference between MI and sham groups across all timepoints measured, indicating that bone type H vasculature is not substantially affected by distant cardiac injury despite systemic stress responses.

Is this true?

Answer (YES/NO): NO